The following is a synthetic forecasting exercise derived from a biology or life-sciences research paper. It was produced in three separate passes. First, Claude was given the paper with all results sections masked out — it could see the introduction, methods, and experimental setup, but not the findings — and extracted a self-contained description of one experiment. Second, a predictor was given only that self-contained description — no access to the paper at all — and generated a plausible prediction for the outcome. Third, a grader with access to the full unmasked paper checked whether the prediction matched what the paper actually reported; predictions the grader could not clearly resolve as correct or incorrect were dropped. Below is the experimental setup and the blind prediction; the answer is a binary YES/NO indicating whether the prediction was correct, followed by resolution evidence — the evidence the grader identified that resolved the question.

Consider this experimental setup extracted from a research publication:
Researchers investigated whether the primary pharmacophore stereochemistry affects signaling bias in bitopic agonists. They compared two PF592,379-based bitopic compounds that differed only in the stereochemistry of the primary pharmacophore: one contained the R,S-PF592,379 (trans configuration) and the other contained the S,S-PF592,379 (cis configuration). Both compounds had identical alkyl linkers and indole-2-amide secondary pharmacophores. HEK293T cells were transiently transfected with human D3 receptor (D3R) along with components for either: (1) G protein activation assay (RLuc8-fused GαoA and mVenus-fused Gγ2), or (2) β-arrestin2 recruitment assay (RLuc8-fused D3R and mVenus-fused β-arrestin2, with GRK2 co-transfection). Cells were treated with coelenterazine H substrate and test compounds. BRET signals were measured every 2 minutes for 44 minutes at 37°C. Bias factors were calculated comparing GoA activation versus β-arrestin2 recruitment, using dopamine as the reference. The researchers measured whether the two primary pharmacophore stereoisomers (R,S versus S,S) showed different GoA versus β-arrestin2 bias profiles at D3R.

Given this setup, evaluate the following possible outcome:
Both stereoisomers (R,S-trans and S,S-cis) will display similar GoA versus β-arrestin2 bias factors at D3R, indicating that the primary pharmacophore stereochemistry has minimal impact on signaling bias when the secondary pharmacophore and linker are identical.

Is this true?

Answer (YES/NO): NO